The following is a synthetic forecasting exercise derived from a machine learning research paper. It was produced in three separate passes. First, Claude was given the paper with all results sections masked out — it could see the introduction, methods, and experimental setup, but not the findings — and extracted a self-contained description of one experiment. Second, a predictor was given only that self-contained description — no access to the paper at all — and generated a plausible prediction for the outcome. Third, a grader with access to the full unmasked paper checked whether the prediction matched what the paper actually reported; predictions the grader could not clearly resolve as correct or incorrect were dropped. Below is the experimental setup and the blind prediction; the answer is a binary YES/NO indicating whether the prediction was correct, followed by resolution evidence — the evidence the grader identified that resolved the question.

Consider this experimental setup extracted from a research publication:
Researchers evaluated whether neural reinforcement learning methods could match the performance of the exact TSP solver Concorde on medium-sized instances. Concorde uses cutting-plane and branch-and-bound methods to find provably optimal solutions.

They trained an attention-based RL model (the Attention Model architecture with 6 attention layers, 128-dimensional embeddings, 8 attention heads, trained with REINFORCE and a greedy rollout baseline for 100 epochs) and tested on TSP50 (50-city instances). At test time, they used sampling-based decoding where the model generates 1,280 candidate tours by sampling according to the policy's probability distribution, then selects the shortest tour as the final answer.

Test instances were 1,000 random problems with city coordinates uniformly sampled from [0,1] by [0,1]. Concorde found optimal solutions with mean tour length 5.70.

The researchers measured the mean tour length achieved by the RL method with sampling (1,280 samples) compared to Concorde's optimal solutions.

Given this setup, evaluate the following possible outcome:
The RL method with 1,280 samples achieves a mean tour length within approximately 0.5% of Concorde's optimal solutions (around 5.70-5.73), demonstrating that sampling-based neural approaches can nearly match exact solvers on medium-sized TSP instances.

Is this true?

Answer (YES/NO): NO